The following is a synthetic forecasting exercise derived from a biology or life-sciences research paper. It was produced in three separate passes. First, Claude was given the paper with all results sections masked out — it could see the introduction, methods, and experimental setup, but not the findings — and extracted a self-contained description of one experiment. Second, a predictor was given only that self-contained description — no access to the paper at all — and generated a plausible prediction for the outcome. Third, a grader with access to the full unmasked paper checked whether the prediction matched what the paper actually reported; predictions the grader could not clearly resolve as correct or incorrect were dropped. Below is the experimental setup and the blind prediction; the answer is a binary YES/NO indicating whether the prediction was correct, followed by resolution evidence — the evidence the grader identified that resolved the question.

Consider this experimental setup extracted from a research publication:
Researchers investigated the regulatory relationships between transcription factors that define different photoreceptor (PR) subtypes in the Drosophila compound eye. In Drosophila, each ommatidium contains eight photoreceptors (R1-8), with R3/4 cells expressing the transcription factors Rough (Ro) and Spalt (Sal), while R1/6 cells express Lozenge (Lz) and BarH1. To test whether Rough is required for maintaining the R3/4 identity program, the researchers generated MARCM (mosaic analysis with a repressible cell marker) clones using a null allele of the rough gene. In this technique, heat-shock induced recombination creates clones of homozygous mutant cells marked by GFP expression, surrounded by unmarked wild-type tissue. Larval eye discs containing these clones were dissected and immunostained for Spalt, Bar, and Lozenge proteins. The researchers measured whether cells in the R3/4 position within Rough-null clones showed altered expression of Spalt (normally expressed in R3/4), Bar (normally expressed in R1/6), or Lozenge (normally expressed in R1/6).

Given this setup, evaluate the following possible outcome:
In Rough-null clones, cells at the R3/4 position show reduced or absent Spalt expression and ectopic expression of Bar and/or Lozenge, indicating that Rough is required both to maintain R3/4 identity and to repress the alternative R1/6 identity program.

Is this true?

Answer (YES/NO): NO